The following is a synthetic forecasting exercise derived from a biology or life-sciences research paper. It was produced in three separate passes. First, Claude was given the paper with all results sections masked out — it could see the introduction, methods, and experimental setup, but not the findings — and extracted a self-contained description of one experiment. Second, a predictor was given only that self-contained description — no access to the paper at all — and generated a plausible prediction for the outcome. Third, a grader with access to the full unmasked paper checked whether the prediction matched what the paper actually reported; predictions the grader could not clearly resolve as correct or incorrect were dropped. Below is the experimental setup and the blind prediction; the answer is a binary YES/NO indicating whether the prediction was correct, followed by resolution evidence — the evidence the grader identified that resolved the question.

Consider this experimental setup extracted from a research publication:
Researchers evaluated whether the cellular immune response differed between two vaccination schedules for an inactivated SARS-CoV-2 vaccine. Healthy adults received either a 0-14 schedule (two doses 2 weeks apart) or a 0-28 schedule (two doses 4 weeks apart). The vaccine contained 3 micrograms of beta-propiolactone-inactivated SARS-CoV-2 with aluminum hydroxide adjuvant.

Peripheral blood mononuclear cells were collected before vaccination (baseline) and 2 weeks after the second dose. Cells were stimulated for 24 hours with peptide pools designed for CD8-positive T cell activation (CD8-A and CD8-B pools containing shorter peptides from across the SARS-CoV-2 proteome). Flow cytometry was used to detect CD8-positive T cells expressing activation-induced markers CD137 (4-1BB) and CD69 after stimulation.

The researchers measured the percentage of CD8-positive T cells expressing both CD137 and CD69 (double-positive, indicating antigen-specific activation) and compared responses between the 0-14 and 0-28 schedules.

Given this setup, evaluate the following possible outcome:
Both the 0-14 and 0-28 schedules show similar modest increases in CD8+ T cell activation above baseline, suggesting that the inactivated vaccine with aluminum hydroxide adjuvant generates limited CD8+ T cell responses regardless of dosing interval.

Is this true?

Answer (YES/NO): NO